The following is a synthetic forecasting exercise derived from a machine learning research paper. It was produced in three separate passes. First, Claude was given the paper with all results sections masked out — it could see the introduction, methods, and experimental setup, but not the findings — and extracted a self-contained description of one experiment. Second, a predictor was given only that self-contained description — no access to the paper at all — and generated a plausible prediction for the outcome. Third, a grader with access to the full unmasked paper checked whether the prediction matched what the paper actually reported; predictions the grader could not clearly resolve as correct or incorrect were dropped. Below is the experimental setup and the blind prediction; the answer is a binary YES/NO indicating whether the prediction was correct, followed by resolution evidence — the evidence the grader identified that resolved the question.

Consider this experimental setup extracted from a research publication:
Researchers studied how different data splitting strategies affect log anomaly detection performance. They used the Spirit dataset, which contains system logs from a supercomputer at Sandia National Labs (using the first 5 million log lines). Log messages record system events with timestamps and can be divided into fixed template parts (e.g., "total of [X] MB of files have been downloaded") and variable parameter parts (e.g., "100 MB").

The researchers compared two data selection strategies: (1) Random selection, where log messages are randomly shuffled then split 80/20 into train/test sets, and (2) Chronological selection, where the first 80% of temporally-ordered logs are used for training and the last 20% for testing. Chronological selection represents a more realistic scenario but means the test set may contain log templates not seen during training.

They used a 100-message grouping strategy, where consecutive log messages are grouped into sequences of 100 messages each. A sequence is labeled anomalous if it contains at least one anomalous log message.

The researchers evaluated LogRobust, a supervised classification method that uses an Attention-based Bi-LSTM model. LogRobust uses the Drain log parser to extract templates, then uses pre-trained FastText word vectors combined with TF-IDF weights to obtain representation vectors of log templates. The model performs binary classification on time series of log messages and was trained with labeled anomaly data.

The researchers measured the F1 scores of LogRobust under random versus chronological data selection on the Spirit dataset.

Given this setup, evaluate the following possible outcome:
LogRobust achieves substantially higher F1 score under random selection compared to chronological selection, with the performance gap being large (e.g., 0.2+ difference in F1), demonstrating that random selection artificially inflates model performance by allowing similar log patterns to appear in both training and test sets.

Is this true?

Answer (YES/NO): NO